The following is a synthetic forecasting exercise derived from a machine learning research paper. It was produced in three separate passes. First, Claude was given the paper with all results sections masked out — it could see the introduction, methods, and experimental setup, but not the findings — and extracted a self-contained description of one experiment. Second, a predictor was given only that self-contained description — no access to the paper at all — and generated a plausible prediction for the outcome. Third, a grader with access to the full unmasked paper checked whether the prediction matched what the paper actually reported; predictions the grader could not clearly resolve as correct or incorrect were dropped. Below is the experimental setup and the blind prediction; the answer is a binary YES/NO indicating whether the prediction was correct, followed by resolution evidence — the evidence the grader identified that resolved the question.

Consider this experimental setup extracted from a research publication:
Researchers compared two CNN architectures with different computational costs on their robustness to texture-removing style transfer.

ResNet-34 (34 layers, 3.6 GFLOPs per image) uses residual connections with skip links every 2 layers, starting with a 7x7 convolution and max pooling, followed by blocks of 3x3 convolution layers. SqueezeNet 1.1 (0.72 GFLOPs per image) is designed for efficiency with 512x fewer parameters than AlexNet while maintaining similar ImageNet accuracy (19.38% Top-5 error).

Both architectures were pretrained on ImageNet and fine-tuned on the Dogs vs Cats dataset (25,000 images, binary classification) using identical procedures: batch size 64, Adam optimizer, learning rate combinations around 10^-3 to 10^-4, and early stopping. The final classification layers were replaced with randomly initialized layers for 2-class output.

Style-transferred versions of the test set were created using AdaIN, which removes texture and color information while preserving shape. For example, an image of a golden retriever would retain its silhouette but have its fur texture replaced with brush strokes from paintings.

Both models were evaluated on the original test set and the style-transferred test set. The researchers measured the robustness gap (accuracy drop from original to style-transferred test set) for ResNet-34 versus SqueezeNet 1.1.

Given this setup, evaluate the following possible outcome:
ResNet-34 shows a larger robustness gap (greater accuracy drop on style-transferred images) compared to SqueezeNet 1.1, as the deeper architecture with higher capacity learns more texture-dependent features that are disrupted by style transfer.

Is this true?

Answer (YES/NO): NO